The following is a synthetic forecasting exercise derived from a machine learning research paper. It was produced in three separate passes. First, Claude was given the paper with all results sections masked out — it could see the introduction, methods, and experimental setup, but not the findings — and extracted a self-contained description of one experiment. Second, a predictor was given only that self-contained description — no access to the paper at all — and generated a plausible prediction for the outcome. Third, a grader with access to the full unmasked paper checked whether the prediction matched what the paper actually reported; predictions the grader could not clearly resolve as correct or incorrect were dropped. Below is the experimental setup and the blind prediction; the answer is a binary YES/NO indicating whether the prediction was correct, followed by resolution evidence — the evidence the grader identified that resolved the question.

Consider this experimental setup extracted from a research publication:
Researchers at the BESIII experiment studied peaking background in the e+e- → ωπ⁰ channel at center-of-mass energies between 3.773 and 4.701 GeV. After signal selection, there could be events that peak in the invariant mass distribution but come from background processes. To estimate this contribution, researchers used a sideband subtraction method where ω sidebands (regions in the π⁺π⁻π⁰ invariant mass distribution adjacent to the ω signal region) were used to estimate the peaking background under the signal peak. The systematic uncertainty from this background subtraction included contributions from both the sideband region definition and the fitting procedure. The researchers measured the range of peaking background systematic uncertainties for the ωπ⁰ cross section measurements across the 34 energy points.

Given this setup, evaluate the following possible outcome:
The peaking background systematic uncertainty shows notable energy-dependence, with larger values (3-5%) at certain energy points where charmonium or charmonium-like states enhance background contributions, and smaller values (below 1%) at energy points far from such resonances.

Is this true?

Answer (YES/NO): NO